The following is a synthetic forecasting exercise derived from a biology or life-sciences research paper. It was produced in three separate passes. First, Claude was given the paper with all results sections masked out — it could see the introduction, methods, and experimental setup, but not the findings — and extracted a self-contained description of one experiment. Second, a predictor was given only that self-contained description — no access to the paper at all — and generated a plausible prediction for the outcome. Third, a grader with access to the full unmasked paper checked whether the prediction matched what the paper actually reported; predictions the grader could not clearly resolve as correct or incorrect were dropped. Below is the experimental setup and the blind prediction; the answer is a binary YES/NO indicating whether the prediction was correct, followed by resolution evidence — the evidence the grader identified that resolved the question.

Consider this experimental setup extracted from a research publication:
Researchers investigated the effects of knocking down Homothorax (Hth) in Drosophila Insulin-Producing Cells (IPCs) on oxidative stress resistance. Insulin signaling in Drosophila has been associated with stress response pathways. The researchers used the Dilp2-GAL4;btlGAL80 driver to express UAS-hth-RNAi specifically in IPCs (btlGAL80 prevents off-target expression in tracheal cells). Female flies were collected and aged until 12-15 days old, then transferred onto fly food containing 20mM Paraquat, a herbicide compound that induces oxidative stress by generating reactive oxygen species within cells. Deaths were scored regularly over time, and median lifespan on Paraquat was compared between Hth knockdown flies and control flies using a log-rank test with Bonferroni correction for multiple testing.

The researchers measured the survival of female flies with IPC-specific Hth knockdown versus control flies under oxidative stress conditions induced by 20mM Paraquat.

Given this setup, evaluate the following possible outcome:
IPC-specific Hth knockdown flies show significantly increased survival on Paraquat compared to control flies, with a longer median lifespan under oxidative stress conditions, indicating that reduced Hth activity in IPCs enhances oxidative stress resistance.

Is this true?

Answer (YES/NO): YES